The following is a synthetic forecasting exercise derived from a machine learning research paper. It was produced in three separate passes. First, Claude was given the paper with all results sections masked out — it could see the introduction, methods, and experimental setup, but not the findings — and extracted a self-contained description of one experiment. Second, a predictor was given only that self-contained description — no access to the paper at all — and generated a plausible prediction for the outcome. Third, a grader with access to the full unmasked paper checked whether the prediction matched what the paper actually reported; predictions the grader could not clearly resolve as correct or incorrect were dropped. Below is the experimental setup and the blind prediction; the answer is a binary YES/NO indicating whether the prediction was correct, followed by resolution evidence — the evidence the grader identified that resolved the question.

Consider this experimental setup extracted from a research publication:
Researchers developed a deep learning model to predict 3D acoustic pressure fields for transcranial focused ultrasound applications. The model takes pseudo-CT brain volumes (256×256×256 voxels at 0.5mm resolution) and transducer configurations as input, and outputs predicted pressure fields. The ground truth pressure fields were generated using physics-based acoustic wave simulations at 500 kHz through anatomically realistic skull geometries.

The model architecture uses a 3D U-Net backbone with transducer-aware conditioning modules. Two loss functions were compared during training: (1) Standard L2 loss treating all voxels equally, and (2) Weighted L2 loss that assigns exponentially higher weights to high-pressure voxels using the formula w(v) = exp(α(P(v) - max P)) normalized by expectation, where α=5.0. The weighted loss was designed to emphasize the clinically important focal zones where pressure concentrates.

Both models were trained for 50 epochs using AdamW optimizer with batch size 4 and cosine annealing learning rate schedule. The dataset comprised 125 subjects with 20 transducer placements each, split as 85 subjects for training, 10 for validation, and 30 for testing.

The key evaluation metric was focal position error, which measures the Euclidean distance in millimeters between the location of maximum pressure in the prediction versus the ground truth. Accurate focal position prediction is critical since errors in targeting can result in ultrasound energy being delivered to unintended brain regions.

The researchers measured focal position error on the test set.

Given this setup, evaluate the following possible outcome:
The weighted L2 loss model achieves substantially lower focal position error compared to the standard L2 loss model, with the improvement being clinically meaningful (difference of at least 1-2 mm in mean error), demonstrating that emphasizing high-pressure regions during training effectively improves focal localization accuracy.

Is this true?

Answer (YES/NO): YES